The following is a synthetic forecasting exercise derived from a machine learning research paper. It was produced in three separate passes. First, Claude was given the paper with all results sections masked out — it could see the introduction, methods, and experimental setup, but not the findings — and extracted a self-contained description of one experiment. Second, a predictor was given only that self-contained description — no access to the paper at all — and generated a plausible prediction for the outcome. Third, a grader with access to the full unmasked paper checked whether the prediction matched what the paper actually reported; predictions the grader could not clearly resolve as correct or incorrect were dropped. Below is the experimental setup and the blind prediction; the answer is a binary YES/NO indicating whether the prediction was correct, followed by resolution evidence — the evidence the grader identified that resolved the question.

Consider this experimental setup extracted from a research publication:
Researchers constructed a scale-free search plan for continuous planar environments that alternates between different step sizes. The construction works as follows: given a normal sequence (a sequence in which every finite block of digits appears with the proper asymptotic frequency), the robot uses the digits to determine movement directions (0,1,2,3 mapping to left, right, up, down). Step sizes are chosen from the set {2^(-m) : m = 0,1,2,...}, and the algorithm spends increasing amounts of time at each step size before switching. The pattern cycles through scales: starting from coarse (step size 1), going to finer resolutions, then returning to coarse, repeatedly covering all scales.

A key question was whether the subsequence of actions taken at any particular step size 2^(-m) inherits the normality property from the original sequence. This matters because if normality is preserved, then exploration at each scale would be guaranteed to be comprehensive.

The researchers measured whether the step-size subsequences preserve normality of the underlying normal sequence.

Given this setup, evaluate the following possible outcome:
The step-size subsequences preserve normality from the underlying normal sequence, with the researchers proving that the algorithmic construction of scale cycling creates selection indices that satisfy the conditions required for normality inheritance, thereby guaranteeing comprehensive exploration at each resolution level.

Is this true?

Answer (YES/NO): YES